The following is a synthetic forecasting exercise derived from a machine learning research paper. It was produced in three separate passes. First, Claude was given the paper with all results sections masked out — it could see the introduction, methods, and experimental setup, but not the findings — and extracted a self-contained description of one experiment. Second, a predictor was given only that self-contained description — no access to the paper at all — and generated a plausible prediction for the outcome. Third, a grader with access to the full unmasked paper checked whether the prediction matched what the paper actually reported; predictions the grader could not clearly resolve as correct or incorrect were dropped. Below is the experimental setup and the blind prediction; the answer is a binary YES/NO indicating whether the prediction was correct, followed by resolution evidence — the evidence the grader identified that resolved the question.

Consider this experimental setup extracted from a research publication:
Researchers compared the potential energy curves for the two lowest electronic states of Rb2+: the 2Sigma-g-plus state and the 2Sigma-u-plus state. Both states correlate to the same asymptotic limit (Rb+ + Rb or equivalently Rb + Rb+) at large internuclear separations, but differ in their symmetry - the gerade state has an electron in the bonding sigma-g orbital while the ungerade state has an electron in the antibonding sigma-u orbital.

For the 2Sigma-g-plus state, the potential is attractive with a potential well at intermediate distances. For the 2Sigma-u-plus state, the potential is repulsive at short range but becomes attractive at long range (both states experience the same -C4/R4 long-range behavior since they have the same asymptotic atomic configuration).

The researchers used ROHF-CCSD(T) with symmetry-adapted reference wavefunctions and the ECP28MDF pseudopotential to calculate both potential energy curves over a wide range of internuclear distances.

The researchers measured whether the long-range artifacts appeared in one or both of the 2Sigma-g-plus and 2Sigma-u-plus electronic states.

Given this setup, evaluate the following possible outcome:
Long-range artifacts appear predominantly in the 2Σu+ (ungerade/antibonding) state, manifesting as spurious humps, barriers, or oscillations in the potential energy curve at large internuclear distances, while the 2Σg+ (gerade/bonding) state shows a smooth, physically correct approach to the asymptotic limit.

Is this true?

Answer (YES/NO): NO